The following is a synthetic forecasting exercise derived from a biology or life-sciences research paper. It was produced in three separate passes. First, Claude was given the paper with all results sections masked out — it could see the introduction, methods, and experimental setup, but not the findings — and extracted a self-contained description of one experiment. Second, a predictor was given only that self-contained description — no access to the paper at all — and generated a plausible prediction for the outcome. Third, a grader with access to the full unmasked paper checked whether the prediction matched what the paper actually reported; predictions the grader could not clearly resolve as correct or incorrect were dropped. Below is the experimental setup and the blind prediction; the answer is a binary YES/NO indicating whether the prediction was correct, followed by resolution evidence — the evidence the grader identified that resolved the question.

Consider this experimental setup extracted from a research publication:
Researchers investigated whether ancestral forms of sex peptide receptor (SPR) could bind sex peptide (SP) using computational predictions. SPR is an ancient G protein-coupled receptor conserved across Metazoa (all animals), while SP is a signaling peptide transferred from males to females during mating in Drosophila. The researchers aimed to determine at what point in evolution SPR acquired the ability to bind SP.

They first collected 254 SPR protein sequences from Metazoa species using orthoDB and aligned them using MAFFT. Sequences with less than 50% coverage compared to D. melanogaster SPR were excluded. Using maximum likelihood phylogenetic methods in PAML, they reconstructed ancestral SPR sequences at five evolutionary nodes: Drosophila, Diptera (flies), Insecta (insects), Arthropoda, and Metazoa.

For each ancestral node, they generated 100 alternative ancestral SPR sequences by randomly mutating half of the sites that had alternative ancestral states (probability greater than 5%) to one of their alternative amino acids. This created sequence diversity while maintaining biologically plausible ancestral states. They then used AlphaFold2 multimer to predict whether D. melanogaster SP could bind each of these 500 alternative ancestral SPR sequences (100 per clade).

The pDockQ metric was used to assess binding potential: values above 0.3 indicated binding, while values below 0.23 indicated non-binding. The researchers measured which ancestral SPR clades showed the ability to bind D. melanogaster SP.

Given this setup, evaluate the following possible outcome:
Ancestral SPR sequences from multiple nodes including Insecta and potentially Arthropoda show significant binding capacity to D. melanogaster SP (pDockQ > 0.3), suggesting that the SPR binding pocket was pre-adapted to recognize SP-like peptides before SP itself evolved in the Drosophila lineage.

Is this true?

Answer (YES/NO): NO